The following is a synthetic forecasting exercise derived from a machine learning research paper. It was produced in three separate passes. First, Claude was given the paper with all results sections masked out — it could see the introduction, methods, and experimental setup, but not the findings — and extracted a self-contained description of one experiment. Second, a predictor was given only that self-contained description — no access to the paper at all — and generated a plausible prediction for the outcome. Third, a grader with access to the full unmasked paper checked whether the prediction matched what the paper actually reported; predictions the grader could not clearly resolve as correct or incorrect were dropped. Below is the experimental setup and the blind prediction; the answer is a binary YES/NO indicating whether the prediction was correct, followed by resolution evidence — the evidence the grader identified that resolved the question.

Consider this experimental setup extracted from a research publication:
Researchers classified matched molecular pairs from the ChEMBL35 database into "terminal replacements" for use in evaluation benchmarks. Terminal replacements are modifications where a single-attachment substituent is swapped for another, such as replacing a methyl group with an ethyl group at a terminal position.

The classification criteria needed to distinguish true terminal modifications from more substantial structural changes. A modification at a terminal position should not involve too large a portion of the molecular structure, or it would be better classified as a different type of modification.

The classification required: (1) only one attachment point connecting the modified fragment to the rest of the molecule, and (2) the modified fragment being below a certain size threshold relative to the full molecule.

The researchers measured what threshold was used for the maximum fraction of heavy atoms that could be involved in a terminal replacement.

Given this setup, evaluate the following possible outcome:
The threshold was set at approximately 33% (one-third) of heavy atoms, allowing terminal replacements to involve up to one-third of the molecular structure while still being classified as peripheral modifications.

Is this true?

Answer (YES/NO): NO